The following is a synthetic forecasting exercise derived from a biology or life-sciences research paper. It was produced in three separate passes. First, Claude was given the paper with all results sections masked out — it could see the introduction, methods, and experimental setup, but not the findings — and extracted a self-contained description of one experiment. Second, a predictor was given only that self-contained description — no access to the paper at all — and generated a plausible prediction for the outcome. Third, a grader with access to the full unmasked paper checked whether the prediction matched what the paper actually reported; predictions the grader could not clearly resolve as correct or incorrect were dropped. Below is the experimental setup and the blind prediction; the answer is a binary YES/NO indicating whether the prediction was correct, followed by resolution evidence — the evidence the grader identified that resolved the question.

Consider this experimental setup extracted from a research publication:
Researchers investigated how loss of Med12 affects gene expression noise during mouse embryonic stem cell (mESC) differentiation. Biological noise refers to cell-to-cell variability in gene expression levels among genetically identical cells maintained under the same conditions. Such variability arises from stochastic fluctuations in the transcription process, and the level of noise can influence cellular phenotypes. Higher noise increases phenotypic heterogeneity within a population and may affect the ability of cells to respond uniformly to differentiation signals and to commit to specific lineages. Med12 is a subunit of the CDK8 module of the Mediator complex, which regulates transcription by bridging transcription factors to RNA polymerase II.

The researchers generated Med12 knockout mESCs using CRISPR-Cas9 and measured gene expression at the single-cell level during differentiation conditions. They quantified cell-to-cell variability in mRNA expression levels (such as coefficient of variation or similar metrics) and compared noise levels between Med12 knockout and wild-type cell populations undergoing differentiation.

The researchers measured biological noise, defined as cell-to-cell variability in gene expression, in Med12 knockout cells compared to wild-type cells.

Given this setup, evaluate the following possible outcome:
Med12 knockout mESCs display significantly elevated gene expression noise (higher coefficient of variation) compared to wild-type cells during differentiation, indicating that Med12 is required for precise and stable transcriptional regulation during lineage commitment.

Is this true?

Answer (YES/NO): NO